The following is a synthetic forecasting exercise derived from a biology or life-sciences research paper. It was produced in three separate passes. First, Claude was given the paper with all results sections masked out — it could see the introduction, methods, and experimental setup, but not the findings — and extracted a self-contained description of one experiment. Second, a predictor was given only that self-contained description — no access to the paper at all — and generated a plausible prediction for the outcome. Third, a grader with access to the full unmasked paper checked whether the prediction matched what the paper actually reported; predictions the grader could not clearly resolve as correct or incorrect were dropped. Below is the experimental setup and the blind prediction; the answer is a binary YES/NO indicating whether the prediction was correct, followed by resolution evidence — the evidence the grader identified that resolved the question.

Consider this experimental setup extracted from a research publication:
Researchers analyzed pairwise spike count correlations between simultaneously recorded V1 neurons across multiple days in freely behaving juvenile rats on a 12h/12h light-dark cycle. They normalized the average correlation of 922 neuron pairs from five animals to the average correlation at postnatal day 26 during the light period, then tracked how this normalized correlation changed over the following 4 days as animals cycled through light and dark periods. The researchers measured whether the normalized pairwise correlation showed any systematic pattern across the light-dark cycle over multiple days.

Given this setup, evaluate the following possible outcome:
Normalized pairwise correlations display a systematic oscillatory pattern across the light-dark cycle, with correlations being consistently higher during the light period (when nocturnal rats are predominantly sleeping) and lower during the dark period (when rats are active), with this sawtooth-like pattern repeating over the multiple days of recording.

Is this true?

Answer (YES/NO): YES